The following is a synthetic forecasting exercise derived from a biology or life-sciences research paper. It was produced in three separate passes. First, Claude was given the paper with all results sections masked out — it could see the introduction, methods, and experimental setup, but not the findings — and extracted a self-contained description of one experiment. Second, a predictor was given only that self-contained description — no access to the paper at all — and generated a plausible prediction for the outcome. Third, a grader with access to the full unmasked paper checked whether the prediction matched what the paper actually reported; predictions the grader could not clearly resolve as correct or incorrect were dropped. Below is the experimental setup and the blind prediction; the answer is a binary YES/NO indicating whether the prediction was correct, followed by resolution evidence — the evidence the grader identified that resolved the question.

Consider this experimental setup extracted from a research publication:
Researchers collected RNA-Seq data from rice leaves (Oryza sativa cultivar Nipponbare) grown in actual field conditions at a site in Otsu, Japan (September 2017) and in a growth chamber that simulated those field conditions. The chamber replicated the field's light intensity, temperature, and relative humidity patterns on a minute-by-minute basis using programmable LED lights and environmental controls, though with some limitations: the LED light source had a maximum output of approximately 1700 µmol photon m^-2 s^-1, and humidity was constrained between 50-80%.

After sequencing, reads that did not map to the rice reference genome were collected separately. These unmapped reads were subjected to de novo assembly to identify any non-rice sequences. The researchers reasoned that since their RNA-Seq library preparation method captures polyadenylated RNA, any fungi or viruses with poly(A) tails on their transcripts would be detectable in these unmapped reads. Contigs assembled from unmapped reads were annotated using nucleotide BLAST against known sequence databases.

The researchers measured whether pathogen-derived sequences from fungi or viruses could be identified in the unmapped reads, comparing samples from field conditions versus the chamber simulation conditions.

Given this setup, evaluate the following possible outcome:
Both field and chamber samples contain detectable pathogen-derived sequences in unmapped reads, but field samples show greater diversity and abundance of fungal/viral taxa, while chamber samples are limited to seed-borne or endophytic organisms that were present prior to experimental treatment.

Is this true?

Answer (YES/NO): NO